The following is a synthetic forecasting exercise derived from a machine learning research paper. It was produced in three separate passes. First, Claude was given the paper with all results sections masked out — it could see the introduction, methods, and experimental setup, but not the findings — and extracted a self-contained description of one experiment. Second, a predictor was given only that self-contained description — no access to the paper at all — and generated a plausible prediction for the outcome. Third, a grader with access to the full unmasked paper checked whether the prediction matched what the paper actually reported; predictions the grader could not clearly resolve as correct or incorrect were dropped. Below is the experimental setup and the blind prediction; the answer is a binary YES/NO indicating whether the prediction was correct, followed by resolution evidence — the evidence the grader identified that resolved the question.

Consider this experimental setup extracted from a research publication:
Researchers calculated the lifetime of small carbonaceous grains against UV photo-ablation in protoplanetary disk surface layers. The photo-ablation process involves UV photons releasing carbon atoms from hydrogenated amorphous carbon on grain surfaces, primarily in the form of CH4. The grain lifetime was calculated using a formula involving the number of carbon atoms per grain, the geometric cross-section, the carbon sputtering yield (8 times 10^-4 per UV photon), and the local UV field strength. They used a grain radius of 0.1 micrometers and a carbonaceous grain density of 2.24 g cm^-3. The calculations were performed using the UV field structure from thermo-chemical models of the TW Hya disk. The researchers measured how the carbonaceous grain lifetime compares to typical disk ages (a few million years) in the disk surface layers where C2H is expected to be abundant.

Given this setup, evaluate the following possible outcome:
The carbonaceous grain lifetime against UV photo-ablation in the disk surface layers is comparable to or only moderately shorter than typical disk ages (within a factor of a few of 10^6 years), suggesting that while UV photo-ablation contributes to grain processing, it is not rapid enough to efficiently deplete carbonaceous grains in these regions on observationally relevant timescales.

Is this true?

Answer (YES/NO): NO